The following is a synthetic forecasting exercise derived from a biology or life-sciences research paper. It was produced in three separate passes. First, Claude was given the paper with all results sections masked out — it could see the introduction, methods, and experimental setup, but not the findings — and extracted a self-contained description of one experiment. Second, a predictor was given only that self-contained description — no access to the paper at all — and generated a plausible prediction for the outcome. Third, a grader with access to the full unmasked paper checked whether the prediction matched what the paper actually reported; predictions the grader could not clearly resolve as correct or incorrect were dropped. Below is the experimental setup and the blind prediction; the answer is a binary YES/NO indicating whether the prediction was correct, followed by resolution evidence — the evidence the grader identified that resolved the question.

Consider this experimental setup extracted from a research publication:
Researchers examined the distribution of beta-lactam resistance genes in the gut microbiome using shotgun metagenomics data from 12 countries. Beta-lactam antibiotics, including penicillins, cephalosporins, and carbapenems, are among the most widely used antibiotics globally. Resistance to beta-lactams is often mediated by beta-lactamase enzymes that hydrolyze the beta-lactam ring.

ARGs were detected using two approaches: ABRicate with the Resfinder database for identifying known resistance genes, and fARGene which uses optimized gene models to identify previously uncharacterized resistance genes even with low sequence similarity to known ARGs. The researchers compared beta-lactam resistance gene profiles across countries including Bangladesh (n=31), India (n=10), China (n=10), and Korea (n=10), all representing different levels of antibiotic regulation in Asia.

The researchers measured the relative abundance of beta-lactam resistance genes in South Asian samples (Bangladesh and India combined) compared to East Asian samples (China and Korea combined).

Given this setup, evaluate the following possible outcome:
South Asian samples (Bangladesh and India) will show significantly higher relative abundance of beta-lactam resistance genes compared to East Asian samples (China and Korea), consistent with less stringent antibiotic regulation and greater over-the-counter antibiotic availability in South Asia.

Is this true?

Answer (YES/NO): NO